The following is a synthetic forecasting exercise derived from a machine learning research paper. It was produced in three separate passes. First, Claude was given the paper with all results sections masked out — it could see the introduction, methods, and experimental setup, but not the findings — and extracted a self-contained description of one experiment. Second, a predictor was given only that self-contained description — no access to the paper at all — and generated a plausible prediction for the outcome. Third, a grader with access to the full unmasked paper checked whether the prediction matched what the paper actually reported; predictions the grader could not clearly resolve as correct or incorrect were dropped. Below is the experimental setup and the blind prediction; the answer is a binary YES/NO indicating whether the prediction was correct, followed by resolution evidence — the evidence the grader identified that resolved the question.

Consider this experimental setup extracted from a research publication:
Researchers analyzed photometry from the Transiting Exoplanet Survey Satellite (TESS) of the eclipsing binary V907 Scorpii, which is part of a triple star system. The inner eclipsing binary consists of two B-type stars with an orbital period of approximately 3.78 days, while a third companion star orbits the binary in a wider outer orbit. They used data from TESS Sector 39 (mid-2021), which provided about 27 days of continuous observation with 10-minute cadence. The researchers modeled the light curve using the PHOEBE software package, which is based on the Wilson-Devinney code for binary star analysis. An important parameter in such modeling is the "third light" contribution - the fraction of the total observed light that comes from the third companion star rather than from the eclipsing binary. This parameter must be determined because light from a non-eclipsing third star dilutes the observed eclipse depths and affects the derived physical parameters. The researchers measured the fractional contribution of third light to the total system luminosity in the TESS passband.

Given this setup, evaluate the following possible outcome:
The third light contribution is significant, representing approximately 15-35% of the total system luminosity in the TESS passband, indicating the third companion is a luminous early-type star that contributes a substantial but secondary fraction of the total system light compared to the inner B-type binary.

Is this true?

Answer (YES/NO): NO